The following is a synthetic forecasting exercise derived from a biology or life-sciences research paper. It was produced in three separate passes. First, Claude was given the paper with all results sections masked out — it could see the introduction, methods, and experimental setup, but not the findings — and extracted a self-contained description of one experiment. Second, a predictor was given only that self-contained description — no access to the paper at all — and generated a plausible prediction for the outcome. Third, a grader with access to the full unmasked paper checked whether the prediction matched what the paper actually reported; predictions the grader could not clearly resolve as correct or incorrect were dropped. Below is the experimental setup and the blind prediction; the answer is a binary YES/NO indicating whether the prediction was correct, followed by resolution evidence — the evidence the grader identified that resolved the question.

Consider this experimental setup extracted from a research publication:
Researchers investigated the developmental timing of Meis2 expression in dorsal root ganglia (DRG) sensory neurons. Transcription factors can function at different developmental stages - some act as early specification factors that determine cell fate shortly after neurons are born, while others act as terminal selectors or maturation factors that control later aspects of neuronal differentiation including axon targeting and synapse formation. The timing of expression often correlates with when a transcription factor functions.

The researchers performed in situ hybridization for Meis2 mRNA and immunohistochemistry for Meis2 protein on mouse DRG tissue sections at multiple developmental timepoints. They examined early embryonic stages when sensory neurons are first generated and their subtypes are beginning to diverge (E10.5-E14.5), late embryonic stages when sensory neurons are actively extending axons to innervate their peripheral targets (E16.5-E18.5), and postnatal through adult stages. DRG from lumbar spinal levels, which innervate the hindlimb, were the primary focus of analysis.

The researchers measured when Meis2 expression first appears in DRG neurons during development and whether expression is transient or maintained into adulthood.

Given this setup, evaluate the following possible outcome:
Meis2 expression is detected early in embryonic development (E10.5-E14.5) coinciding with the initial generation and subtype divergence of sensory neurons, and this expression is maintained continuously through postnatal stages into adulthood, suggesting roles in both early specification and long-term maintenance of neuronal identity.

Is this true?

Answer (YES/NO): YES